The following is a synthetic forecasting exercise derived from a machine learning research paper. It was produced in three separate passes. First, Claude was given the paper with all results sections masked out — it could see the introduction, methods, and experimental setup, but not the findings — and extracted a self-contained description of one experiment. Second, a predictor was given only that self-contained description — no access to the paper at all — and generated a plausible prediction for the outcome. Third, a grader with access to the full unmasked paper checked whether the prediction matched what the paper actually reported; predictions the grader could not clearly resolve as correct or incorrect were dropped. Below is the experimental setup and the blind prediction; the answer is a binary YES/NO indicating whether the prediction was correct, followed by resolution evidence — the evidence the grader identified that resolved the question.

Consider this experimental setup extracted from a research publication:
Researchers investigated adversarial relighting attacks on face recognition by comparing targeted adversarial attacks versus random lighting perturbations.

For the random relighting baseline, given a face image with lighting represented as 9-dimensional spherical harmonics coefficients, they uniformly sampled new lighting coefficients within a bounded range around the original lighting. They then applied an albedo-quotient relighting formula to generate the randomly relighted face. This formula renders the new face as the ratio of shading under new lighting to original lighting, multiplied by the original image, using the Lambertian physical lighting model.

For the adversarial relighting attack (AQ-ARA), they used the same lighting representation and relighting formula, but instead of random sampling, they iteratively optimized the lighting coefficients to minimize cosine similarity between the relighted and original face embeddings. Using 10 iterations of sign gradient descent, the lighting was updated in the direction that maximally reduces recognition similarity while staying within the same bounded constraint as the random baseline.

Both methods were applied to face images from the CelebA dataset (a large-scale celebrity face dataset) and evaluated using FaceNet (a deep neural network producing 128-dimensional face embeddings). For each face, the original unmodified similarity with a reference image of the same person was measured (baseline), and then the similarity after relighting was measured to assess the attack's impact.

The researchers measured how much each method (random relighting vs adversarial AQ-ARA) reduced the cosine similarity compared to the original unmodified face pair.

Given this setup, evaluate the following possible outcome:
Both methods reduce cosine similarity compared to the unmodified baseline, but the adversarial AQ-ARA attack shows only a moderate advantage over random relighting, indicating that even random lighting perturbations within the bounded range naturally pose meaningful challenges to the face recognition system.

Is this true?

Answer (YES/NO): NO